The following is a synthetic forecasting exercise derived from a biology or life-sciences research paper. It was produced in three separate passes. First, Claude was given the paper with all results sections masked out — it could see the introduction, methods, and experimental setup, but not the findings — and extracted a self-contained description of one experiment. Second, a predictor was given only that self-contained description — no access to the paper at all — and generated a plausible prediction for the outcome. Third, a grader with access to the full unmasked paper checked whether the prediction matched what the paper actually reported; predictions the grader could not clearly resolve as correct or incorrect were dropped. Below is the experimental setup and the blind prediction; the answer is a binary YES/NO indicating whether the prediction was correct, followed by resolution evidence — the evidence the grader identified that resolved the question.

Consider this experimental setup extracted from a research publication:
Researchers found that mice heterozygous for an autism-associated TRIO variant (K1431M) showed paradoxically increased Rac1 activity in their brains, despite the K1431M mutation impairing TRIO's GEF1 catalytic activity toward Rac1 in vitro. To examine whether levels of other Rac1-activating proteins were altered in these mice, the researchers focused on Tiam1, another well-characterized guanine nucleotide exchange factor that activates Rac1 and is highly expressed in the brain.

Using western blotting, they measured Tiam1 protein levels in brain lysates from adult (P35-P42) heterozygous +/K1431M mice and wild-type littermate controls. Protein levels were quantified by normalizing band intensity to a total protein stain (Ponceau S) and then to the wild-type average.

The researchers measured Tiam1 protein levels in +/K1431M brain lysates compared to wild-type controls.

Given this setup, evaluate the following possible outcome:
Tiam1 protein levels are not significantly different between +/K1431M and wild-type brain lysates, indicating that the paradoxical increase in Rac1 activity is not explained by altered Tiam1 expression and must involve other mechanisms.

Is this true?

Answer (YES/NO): NO